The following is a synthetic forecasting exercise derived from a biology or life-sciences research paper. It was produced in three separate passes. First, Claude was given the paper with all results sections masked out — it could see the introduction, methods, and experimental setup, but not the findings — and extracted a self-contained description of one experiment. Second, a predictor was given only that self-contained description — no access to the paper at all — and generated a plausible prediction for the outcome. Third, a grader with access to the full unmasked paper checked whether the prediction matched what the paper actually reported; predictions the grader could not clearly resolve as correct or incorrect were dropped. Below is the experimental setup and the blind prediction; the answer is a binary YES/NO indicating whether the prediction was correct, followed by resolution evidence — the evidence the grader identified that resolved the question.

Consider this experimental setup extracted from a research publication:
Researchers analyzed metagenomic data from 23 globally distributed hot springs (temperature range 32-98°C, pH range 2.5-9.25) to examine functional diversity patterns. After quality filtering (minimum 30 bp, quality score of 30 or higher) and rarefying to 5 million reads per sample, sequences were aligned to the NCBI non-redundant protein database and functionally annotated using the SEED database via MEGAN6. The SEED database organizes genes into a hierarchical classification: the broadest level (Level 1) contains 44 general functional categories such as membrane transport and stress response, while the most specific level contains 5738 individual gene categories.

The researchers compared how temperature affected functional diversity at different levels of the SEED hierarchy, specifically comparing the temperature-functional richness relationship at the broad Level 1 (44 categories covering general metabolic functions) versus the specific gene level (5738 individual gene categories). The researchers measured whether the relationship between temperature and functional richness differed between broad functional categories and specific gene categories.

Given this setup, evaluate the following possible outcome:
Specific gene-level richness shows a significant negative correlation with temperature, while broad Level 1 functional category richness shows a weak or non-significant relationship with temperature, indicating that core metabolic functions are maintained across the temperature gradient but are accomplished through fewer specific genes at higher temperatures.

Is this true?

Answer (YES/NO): NO